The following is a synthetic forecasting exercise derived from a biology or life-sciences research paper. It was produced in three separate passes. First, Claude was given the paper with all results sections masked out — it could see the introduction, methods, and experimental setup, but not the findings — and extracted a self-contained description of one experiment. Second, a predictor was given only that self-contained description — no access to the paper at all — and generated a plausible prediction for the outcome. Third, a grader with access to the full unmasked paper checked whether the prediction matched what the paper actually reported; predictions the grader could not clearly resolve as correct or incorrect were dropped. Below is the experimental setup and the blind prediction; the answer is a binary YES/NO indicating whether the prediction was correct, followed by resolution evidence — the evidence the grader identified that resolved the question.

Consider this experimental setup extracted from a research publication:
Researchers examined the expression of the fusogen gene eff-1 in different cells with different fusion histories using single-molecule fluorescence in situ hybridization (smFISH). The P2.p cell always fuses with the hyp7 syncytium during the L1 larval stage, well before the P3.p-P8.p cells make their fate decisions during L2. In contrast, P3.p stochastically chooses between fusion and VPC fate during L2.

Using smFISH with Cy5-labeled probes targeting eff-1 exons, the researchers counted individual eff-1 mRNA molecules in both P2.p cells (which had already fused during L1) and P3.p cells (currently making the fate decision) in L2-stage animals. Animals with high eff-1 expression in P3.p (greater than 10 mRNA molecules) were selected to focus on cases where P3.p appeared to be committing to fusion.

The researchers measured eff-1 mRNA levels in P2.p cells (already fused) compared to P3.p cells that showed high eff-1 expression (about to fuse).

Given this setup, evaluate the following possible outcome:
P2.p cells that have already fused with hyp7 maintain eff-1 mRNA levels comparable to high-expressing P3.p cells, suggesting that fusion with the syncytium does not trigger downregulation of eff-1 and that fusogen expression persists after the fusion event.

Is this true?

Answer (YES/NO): YES